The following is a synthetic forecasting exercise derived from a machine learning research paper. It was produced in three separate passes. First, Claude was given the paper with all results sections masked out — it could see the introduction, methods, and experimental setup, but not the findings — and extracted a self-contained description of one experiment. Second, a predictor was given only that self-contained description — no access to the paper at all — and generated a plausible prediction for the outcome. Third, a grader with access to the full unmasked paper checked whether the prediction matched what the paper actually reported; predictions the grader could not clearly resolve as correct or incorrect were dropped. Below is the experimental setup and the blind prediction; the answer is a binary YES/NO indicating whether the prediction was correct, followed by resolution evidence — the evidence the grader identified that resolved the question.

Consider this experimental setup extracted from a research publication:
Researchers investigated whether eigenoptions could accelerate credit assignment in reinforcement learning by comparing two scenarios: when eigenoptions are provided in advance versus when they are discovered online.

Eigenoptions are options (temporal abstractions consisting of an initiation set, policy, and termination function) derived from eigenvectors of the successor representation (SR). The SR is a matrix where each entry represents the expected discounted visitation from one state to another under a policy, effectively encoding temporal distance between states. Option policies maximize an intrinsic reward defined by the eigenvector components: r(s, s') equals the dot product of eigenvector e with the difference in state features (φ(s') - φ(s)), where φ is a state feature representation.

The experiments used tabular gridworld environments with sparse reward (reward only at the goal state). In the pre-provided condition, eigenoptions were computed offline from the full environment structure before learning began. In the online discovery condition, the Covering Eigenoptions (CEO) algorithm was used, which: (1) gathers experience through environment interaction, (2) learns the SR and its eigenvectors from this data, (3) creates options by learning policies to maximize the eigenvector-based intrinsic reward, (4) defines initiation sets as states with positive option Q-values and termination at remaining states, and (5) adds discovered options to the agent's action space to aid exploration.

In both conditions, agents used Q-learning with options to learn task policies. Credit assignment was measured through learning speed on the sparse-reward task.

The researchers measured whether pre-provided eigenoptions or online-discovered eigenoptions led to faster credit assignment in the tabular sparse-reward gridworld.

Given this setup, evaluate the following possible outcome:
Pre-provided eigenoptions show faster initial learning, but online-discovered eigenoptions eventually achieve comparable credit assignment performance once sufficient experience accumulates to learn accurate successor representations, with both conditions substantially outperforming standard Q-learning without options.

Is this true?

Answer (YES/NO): NO